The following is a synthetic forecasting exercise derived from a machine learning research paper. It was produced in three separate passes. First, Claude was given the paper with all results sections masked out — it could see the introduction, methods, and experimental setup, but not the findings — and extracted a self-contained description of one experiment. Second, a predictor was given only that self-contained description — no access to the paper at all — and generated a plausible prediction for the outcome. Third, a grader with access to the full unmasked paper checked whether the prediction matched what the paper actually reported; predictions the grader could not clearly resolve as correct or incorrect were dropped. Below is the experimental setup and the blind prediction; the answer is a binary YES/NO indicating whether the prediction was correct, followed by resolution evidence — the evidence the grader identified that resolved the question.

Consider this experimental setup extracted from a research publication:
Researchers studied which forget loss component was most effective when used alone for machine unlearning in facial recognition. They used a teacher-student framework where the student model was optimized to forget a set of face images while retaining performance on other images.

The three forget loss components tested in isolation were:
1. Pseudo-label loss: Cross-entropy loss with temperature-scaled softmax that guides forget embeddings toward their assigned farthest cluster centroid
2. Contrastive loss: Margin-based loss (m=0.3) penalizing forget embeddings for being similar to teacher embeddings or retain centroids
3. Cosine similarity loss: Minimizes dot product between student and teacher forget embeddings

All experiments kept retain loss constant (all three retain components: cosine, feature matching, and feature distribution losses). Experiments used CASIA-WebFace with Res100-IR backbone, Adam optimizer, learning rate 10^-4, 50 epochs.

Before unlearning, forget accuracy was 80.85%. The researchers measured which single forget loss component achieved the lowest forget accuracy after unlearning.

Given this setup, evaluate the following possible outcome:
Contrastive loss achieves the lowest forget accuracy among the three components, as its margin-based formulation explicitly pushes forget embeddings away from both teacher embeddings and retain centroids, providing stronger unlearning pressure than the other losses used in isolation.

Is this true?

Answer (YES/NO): NO